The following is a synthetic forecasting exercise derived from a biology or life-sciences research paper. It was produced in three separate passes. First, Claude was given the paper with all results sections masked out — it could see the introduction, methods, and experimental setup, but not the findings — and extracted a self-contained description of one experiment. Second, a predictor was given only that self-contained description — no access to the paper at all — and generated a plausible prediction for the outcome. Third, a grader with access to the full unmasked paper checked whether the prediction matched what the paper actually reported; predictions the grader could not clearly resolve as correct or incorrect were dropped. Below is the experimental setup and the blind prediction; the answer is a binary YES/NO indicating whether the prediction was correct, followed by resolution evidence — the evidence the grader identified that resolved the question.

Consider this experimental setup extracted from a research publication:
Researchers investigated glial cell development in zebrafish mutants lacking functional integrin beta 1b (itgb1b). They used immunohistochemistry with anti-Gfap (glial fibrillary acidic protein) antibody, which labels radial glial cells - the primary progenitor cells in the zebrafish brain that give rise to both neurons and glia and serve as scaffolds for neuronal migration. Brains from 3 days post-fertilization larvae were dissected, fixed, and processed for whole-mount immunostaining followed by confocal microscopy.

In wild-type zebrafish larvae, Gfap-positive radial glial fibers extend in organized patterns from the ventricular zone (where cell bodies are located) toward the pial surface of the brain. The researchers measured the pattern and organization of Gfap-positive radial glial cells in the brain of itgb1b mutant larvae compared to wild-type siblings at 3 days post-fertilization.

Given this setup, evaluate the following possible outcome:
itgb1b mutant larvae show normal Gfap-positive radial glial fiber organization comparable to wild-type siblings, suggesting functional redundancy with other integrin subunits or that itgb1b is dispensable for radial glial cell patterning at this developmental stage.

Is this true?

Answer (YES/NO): NO